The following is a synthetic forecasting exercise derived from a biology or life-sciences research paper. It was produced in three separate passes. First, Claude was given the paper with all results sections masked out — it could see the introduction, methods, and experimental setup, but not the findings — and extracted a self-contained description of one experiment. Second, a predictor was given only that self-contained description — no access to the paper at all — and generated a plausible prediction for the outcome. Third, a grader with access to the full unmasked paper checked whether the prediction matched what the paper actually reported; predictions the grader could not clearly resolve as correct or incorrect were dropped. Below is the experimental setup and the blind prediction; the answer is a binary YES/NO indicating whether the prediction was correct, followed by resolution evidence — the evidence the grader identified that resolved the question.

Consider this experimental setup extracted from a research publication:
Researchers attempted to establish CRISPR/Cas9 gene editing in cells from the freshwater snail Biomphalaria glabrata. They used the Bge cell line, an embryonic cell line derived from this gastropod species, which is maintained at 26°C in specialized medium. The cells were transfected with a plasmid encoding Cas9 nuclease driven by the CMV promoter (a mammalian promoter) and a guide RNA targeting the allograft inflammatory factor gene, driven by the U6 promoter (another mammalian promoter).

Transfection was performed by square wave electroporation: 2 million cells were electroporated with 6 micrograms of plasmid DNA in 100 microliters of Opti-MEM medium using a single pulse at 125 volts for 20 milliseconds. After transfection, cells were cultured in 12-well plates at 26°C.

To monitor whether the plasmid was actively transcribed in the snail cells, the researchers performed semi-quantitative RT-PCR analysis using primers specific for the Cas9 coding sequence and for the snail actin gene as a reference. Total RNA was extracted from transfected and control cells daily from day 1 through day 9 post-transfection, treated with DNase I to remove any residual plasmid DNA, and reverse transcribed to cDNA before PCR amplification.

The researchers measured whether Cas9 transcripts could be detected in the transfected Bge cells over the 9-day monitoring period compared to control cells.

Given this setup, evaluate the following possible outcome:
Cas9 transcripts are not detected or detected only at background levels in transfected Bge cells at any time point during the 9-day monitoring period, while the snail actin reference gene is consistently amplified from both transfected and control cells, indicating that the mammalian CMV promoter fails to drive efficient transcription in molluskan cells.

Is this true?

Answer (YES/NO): NO